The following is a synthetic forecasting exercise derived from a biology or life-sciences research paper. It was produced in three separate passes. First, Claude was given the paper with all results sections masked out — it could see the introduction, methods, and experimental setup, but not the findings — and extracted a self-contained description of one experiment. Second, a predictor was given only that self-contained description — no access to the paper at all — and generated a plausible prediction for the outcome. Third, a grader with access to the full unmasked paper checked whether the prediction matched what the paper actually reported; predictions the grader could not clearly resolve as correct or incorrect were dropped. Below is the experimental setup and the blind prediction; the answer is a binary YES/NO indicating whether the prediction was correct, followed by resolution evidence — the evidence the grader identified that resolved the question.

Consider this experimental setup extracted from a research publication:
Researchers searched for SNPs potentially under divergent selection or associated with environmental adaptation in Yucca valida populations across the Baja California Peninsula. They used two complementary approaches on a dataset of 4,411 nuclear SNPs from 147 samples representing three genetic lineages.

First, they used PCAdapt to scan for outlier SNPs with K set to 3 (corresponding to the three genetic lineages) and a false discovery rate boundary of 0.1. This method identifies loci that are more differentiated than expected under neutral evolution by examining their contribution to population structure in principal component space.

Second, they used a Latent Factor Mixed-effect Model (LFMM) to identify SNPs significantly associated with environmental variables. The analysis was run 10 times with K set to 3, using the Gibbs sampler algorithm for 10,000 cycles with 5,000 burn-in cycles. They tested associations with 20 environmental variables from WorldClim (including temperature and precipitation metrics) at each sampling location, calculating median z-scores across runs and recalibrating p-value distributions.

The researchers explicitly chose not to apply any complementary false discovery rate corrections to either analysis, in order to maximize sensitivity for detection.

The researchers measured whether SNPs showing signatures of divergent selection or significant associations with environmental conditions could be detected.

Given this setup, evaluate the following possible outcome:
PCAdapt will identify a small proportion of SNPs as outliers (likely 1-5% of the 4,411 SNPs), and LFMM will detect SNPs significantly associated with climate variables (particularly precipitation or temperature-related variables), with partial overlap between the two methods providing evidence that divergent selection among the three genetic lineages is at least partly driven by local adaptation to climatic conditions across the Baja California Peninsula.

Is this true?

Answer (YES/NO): NO